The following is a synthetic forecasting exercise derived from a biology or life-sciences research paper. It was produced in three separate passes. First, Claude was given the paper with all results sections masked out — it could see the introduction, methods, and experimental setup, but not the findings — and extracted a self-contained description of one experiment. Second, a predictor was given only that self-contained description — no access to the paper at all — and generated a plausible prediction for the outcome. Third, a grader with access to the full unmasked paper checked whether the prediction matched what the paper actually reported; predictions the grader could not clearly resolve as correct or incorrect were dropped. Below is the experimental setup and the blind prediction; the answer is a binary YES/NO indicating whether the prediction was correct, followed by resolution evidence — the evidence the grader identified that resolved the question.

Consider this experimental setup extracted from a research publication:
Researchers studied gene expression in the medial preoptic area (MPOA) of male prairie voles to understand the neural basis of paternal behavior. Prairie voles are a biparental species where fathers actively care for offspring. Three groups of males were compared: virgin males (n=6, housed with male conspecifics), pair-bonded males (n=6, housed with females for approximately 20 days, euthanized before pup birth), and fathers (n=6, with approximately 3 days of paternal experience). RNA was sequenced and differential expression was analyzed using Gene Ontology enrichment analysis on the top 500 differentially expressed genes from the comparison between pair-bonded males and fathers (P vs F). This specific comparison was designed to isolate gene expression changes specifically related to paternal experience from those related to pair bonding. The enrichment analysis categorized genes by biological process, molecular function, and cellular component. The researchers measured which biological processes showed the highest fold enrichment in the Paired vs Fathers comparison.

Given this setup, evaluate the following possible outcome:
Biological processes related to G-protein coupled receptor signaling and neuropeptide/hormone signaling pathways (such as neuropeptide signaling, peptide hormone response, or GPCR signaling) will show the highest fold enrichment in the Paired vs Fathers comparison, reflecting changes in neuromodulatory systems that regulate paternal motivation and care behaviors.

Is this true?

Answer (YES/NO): NO